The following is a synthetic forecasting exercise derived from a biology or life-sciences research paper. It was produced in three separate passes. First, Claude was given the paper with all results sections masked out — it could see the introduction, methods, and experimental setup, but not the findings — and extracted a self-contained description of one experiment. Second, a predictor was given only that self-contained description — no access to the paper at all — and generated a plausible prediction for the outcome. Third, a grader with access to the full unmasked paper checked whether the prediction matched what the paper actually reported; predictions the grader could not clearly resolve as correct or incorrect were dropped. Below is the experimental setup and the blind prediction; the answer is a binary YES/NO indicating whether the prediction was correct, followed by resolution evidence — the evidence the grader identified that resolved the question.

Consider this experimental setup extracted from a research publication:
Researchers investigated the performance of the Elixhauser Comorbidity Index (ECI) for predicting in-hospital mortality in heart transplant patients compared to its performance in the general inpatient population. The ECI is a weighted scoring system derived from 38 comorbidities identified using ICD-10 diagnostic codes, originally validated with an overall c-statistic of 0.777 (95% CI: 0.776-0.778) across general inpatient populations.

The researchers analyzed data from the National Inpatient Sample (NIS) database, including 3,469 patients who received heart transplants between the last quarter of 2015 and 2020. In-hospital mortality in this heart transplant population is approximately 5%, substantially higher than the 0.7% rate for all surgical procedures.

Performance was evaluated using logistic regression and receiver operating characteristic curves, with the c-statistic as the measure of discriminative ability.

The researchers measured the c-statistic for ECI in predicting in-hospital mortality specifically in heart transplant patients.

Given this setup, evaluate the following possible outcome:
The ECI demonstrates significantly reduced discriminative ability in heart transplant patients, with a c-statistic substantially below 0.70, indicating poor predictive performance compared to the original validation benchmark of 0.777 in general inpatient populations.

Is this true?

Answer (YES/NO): NO